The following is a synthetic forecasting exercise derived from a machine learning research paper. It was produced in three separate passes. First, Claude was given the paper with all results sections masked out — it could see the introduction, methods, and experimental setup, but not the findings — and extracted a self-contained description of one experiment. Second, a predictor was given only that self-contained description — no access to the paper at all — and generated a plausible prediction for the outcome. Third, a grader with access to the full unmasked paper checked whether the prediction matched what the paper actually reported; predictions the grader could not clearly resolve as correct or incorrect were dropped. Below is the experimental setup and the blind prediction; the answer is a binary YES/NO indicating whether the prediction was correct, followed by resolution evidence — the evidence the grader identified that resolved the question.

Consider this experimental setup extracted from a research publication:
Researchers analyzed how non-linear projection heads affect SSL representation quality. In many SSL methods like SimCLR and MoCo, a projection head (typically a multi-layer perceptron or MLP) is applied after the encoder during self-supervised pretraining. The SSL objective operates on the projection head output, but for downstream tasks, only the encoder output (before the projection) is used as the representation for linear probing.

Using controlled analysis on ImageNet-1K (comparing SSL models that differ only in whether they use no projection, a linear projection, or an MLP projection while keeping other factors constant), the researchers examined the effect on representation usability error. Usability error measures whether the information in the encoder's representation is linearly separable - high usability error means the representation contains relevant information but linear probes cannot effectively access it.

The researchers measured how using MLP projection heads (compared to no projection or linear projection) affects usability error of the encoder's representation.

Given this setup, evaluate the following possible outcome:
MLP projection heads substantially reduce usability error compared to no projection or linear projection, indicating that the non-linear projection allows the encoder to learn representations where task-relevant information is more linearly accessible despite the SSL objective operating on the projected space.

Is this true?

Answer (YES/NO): YES